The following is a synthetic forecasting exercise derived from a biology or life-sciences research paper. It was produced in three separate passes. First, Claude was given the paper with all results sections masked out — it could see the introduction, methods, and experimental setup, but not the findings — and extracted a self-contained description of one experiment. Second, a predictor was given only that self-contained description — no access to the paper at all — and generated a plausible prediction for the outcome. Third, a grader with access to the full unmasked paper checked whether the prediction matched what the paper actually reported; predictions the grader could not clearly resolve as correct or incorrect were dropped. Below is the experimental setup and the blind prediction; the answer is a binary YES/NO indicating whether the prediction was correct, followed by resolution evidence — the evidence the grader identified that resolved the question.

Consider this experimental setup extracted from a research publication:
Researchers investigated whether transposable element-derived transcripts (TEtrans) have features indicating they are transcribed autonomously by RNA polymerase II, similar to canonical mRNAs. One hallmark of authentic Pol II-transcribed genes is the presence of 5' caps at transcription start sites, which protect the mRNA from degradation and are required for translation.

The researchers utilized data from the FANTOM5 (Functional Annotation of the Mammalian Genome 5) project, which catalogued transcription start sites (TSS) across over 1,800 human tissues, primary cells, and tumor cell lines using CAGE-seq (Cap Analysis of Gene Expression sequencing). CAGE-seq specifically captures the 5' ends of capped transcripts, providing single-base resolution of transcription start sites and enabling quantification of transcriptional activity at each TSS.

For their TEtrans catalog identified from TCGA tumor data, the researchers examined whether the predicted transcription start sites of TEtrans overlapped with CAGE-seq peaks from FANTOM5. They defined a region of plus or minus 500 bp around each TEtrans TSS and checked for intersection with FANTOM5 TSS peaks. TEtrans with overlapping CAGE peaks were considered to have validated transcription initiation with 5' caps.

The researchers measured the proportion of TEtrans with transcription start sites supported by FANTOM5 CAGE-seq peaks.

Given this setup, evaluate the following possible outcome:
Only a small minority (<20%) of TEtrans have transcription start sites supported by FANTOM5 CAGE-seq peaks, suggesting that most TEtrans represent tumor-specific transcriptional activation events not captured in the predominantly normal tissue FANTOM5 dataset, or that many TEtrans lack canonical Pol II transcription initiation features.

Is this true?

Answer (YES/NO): NO